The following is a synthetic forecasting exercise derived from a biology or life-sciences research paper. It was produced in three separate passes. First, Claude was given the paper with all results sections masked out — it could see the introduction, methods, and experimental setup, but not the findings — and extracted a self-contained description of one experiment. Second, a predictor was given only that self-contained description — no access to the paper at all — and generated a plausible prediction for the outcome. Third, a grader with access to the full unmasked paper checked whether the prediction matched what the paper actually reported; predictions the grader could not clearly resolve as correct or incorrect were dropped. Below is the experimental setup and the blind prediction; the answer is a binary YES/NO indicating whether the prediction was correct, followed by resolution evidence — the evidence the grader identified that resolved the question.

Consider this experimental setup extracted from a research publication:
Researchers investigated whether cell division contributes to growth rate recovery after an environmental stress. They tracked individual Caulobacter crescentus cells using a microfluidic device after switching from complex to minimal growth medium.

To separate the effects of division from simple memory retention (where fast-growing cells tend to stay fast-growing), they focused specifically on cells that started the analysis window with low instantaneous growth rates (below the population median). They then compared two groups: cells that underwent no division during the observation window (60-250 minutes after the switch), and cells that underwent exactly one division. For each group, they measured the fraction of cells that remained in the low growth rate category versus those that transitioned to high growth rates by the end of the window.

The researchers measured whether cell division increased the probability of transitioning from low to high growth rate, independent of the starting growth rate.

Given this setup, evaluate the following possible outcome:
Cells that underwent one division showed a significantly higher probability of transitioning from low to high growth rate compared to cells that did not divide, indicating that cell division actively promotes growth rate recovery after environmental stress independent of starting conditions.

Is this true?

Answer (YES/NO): YES